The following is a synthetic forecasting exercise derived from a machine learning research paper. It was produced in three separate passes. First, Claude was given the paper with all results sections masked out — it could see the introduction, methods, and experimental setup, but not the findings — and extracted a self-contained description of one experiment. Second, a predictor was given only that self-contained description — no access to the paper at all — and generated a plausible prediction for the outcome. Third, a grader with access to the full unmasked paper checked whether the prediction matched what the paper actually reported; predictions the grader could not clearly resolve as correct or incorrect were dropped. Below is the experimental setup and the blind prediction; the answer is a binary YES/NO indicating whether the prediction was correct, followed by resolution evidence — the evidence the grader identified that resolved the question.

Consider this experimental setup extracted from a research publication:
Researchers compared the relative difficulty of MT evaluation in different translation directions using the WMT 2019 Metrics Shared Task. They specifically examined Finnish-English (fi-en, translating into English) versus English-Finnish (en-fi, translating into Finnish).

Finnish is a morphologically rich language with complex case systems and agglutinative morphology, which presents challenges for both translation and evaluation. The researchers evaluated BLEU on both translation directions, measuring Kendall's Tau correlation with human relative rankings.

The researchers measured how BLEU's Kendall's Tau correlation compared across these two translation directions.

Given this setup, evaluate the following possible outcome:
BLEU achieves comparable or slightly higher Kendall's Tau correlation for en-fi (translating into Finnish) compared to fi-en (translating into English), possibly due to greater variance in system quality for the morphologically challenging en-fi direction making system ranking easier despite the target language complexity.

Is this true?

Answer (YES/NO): NO